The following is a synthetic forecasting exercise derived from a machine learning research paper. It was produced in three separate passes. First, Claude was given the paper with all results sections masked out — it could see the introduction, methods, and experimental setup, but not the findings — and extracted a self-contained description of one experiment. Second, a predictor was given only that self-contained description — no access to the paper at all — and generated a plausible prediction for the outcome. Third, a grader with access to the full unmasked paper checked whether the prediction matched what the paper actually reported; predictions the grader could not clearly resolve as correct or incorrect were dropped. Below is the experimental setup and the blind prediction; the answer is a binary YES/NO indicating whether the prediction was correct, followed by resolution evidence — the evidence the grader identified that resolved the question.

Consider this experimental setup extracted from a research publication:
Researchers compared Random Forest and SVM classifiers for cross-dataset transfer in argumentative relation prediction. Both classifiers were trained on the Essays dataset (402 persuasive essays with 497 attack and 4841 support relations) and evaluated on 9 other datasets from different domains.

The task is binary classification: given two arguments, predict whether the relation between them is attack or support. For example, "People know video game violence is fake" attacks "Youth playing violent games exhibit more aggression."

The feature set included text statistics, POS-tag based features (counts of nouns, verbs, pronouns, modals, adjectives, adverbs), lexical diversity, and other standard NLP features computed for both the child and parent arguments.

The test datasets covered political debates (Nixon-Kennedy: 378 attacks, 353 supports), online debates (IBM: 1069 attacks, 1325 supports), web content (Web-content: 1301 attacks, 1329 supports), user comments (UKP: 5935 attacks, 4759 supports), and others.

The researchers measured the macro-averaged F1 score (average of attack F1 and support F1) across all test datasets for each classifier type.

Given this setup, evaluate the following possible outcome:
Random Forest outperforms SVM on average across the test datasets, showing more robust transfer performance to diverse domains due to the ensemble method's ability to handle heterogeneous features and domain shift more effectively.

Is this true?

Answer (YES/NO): NO